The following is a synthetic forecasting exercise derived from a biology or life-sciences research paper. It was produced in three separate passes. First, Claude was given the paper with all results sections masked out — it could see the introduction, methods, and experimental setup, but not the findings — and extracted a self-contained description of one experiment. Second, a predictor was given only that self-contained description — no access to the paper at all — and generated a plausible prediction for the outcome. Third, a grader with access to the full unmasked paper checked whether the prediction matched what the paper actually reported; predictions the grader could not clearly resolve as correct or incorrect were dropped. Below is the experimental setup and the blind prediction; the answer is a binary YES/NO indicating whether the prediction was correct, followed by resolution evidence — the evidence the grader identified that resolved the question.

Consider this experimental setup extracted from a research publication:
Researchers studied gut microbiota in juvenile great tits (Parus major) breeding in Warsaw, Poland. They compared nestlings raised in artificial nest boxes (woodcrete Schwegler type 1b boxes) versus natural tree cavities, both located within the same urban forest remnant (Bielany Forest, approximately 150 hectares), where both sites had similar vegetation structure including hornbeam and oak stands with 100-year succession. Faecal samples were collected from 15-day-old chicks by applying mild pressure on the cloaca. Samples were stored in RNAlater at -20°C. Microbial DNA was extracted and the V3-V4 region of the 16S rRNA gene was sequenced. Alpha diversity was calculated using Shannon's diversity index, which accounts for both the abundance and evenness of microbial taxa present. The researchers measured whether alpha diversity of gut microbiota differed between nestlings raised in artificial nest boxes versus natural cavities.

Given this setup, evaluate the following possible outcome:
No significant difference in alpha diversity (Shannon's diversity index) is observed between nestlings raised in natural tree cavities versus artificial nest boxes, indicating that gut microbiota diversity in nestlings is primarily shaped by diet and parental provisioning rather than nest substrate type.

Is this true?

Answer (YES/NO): NO